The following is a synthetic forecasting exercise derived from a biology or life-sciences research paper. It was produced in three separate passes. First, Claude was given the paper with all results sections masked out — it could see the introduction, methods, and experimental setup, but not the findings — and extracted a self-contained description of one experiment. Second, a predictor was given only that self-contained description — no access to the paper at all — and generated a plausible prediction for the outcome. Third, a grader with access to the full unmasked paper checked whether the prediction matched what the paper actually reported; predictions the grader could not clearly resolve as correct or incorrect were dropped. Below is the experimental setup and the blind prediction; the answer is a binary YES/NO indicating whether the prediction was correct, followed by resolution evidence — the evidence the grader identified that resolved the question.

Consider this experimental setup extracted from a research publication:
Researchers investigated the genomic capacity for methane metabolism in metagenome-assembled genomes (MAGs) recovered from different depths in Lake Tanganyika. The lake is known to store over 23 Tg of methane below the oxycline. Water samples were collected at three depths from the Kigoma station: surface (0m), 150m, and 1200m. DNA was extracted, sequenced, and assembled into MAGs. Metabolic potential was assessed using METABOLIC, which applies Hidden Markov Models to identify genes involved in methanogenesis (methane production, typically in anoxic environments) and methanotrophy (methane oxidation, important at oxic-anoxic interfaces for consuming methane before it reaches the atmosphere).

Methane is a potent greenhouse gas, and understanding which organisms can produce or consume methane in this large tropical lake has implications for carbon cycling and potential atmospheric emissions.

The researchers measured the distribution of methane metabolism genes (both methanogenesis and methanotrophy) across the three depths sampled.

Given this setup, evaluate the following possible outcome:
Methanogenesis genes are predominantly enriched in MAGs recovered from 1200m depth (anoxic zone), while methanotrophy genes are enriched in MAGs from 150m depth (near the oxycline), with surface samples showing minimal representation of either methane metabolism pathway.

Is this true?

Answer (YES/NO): NO